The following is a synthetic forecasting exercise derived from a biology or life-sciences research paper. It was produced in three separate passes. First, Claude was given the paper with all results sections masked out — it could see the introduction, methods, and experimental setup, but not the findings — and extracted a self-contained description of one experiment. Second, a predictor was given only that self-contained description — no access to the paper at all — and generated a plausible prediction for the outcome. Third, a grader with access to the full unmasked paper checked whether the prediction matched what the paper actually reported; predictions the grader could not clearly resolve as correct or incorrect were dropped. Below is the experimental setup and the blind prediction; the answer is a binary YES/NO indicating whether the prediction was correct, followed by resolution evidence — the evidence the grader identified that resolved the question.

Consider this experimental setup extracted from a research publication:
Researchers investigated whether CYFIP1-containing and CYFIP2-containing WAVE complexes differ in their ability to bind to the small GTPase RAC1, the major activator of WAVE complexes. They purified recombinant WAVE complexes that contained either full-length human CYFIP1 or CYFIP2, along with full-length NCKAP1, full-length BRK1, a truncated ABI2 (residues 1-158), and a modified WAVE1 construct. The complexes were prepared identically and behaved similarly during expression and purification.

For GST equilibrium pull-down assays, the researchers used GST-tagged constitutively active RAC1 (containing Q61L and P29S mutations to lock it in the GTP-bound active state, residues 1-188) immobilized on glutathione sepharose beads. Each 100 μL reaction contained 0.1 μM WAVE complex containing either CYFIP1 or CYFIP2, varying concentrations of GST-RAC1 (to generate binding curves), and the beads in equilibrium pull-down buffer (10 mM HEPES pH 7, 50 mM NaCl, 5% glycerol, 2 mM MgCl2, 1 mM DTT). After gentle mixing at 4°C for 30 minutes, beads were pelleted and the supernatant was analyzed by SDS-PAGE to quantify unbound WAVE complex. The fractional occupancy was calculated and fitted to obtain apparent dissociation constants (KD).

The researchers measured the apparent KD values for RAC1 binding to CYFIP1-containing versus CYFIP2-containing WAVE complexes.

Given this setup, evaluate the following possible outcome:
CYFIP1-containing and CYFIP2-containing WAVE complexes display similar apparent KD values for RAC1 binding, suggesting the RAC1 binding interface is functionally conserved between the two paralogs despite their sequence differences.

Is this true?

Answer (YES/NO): YES